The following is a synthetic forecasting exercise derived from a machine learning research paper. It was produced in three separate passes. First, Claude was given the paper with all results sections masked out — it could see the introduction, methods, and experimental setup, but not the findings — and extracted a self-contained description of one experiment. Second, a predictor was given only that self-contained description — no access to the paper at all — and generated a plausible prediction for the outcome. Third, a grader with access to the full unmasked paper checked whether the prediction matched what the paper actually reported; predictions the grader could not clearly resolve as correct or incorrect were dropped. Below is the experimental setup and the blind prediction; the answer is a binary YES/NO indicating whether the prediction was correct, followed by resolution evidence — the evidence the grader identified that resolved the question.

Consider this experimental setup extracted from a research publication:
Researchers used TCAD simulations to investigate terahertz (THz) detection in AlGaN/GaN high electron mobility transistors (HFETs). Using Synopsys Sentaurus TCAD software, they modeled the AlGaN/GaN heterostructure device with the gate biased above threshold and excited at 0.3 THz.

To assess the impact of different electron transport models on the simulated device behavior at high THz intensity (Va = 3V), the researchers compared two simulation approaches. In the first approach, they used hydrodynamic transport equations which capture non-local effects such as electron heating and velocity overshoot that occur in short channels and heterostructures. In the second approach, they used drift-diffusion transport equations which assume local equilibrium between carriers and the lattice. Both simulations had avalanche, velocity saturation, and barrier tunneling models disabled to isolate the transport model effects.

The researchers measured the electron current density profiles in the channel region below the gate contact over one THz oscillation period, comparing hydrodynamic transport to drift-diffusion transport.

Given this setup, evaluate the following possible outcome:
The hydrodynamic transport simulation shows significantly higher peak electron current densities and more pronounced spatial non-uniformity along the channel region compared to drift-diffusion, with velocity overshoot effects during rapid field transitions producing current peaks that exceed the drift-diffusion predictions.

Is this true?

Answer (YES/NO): NO